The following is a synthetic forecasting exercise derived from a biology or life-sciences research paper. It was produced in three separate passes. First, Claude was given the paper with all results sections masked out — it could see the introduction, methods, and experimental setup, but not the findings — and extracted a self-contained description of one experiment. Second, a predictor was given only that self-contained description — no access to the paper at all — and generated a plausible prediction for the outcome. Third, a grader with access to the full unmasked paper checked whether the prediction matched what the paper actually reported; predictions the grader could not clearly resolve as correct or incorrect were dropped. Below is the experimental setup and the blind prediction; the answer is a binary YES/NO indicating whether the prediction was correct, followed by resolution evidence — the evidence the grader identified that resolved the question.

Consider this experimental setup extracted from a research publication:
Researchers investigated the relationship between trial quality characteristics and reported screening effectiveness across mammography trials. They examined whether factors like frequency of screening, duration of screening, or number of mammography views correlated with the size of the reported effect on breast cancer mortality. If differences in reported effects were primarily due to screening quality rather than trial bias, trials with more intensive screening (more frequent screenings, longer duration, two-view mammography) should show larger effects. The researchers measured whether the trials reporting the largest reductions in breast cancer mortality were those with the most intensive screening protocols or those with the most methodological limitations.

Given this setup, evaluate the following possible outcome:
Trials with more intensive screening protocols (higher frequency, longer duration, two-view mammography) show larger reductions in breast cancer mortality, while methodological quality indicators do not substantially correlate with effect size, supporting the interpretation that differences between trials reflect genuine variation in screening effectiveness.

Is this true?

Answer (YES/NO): NO